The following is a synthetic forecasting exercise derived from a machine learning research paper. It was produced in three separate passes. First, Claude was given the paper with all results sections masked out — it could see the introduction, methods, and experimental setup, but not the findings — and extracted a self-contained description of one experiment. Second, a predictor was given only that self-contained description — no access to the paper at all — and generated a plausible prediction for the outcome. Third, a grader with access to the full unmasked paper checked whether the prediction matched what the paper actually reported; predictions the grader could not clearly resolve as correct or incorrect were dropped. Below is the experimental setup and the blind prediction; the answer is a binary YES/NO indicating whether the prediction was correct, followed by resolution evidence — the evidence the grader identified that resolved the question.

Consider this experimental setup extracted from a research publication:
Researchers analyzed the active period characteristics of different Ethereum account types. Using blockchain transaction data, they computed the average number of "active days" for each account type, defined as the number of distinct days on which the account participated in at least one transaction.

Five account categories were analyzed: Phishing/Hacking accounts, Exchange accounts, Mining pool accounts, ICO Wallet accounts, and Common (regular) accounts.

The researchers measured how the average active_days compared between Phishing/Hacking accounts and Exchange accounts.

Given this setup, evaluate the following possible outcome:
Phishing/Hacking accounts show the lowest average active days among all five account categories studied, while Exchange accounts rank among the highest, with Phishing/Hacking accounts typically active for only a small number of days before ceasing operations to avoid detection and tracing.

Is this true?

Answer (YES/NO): NO